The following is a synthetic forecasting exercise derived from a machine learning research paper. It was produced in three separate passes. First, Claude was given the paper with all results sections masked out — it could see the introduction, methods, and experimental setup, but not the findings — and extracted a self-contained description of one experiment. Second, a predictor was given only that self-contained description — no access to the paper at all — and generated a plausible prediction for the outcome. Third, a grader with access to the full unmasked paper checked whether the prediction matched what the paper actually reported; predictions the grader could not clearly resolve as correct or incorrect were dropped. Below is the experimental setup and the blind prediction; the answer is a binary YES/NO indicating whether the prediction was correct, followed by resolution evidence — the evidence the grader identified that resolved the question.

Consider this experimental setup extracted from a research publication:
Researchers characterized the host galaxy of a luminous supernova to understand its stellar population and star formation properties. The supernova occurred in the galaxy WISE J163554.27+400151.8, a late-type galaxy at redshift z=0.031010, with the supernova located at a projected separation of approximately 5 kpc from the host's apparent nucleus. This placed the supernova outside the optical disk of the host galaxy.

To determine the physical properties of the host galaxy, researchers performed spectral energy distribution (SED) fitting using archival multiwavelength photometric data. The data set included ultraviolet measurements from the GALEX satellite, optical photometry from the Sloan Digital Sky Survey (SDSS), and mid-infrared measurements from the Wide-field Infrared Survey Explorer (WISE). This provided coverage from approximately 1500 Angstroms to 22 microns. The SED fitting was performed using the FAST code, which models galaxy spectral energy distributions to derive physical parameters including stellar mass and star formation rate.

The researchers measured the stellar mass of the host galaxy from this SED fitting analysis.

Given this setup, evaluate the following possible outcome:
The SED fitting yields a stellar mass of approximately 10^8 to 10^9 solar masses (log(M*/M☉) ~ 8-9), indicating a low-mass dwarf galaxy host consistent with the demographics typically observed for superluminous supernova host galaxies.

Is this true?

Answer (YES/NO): NO